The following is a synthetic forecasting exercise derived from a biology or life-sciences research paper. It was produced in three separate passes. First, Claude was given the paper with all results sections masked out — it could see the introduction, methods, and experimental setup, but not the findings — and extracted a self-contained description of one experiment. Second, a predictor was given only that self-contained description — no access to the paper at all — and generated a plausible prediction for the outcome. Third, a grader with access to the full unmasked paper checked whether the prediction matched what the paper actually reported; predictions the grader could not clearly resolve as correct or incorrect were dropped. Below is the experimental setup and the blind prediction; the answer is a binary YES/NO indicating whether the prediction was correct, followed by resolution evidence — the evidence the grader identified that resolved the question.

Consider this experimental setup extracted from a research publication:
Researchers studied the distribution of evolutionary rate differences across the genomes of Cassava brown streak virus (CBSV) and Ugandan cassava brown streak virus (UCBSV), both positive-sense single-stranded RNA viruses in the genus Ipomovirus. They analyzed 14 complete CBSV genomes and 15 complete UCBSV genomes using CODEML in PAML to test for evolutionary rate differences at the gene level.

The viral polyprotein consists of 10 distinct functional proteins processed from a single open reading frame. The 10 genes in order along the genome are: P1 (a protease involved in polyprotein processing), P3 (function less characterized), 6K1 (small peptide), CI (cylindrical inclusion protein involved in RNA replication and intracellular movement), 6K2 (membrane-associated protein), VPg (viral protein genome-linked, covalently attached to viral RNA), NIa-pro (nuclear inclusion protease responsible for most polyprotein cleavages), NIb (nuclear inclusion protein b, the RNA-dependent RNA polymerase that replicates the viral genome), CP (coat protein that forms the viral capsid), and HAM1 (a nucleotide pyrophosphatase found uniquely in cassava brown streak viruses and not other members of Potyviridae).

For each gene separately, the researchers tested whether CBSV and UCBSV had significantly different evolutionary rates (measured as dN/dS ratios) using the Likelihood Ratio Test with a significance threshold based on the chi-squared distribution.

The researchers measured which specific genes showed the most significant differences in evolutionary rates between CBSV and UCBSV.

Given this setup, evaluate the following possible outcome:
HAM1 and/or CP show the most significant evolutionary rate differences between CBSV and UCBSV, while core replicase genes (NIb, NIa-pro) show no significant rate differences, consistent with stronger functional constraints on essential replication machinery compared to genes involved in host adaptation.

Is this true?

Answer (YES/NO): NO